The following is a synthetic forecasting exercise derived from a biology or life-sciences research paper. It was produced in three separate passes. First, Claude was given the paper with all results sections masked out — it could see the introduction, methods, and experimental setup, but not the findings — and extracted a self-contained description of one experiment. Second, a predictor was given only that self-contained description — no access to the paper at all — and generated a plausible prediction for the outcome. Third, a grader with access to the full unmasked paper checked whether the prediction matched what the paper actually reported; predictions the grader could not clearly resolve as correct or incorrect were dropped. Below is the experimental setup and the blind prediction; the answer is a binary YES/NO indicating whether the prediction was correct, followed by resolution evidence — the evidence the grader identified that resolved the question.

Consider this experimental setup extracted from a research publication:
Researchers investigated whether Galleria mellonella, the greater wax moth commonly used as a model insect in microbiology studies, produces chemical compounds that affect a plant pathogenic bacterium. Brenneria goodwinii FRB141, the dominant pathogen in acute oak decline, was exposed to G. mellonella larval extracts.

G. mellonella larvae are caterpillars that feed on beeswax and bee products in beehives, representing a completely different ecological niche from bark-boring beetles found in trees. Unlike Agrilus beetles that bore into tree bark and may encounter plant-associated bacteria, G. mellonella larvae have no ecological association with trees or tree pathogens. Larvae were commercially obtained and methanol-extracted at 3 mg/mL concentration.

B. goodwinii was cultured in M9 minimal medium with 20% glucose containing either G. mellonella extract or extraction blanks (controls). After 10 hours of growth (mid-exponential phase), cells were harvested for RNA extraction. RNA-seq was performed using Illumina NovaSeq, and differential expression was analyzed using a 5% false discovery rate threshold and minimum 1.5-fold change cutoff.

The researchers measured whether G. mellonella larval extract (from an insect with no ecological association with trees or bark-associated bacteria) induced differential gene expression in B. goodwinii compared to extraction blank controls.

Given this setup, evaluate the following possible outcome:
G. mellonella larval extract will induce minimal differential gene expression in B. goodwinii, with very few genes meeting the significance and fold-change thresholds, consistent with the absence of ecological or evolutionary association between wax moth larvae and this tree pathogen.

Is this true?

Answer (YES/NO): YES